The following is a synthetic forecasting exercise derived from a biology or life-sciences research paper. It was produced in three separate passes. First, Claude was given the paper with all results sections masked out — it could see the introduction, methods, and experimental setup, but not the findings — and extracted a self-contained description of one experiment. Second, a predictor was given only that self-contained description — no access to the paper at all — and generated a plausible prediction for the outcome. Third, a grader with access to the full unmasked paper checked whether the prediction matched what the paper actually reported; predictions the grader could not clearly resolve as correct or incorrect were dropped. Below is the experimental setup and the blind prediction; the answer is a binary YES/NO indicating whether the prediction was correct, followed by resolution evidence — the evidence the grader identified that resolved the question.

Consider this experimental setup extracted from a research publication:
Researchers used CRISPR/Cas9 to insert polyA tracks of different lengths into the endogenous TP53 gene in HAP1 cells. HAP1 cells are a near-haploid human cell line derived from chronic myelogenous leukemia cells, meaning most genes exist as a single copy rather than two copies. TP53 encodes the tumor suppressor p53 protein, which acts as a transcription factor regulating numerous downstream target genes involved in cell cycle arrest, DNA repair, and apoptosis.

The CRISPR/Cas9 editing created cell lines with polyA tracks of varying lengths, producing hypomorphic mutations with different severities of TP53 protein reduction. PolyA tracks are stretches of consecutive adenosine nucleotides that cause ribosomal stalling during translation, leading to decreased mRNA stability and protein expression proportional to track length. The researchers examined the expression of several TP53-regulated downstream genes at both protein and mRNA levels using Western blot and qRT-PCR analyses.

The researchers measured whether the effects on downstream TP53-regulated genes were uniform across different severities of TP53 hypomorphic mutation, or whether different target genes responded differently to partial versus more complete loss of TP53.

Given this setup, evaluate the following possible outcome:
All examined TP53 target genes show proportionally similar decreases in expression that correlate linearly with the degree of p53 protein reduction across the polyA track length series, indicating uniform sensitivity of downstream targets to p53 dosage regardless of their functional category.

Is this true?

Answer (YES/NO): NO